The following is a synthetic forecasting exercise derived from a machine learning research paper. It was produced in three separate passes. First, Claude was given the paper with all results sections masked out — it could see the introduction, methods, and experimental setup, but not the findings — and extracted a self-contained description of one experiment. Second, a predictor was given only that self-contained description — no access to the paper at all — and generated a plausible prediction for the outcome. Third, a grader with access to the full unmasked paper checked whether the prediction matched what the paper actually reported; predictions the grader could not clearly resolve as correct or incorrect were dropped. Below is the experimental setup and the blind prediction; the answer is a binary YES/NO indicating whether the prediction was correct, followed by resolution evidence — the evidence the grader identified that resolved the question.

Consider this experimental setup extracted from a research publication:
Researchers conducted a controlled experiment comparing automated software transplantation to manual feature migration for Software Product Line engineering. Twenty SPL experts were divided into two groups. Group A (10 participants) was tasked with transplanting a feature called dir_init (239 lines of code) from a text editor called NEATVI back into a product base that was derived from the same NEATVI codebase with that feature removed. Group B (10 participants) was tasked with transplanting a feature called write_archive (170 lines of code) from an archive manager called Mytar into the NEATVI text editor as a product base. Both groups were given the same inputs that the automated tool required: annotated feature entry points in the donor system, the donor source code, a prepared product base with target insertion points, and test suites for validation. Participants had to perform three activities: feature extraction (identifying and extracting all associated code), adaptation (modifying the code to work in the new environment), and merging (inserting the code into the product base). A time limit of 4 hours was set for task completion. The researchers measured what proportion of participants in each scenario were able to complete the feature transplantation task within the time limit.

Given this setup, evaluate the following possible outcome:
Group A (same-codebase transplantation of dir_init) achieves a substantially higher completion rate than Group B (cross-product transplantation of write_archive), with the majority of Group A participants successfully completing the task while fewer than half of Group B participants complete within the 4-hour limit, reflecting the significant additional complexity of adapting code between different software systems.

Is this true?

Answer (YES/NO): NO